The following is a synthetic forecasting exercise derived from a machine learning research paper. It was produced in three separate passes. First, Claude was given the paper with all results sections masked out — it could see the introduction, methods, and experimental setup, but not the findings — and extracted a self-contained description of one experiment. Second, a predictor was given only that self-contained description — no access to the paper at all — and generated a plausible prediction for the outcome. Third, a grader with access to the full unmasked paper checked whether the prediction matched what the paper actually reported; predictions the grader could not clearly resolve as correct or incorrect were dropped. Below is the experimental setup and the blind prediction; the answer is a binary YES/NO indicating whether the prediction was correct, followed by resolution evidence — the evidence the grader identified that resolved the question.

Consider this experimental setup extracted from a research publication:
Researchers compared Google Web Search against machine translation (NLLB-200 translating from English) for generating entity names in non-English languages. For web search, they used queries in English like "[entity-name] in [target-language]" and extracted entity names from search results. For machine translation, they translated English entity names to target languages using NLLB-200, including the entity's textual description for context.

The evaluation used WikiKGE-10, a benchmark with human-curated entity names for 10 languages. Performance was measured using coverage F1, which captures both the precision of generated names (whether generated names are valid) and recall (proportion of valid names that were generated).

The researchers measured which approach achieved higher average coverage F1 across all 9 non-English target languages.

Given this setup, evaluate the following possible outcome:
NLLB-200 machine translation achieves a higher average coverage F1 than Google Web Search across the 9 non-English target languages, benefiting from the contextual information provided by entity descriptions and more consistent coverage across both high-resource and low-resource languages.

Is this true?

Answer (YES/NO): YES